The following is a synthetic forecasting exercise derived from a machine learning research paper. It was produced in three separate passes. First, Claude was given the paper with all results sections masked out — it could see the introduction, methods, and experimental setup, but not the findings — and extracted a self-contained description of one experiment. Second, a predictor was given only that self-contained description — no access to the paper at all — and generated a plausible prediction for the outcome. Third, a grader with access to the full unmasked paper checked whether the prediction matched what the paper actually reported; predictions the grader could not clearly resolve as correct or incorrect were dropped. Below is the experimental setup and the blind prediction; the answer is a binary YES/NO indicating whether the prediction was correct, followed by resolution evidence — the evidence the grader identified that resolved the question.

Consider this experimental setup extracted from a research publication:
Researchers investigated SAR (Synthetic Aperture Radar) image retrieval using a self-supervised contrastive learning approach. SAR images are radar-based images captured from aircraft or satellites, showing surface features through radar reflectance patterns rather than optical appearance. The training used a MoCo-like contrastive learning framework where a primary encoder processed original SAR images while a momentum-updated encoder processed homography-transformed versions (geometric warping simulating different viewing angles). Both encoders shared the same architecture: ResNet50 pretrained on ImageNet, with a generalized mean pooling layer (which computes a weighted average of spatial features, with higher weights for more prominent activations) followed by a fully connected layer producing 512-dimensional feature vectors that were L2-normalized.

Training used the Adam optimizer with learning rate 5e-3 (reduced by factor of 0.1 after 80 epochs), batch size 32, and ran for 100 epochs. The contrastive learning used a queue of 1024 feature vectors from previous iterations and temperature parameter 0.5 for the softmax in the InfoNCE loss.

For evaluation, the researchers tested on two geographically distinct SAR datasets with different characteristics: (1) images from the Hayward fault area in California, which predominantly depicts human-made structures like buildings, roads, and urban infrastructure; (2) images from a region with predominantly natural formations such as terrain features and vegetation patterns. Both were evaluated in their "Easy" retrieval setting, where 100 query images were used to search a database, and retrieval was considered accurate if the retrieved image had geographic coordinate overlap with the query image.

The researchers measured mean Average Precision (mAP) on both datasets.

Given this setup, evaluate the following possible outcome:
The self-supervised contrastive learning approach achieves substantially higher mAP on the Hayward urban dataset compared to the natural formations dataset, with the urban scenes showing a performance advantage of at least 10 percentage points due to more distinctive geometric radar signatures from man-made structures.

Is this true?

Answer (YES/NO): NO